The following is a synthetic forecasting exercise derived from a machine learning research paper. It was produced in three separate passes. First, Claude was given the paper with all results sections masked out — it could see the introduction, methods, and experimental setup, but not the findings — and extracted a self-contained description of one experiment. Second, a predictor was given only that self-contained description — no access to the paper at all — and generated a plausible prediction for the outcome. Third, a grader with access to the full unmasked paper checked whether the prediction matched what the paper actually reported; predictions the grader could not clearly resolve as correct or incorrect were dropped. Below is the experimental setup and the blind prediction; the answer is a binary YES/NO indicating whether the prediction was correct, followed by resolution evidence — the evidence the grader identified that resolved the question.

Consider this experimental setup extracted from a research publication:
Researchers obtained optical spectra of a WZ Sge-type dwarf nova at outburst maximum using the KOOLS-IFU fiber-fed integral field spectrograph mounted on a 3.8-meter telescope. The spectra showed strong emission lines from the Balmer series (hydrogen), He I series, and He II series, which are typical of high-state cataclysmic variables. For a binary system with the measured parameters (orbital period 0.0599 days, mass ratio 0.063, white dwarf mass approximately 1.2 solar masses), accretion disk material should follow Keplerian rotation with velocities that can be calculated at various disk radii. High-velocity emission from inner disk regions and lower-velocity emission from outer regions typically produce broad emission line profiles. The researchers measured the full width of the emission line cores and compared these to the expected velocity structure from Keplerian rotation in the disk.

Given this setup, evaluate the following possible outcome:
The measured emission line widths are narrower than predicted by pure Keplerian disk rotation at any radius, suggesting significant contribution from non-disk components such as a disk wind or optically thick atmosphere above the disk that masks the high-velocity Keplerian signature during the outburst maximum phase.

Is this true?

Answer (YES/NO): YES